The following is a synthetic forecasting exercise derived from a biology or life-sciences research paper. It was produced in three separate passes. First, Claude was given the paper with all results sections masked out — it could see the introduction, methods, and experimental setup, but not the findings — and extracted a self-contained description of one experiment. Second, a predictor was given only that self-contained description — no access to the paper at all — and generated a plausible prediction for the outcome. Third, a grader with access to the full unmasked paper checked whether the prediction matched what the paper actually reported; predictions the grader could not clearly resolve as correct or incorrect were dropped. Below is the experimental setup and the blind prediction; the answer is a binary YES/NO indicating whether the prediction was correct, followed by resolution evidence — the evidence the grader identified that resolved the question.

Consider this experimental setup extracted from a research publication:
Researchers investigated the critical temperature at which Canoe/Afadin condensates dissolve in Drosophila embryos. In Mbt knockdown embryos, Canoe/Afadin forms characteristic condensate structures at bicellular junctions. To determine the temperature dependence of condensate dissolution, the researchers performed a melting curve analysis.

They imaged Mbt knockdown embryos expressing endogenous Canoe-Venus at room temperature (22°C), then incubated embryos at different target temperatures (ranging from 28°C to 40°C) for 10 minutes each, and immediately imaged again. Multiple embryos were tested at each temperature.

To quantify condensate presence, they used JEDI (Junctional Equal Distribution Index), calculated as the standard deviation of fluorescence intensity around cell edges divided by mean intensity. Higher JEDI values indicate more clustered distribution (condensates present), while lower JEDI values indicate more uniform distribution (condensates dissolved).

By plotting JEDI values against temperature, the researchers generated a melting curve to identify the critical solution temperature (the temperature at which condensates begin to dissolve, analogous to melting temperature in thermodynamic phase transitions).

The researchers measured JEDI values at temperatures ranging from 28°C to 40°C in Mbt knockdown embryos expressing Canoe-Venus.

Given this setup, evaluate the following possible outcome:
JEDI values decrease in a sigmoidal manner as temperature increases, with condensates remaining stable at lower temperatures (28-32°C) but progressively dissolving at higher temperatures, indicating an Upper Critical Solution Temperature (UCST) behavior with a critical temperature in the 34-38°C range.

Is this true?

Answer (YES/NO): NO